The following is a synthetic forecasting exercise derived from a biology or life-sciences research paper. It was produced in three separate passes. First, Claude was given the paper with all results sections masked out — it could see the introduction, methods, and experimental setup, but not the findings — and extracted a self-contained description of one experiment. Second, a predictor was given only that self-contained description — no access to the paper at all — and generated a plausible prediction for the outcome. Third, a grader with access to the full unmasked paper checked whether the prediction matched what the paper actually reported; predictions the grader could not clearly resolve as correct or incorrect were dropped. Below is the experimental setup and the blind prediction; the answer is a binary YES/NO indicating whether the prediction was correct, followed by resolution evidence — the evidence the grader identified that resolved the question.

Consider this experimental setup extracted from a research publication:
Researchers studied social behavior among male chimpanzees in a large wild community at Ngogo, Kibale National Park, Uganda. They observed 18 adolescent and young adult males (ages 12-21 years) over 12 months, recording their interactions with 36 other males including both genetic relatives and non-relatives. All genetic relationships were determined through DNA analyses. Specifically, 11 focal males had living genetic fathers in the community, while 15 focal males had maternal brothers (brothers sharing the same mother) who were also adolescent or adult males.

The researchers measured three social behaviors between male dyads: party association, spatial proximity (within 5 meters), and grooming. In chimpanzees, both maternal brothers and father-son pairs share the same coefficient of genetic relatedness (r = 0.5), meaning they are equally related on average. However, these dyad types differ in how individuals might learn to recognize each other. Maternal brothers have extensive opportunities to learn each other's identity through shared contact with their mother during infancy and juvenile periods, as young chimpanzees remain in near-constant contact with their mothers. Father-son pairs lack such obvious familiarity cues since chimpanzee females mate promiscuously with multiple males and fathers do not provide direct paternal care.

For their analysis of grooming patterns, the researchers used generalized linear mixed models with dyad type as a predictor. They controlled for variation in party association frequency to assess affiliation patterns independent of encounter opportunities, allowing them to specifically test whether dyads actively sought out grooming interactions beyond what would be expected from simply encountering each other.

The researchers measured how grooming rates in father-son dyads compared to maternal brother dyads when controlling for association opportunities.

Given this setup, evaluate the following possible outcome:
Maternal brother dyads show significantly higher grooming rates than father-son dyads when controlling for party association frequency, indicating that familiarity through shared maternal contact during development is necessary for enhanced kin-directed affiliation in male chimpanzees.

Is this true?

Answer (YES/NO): NO